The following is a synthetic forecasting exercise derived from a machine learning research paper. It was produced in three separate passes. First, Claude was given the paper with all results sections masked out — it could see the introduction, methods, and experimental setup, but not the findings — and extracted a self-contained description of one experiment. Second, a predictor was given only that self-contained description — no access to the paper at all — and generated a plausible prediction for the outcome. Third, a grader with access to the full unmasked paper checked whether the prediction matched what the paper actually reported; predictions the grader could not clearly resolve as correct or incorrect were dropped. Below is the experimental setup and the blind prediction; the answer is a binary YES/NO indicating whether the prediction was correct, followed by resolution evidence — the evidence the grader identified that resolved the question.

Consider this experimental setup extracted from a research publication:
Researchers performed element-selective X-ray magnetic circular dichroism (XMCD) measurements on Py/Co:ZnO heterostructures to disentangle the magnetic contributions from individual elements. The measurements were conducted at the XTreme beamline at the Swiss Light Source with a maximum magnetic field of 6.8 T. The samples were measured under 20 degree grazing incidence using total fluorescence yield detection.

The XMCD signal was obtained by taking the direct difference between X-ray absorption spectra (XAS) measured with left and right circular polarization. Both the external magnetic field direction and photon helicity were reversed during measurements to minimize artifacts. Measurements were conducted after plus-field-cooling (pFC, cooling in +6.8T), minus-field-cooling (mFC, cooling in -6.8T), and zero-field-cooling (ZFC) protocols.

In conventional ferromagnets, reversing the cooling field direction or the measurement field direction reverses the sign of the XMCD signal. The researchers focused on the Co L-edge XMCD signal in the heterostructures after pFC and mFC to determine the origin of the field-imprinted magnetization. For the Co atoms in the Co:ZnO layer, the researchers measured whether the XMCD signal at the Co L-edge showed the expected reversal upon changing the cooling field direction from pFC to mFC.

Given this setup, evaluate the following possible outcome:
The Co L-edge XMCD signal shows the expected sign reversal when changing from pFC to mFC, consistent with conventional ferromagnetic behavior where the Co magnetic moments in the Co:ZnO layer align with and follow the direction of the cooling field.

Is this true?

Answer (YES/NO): NO